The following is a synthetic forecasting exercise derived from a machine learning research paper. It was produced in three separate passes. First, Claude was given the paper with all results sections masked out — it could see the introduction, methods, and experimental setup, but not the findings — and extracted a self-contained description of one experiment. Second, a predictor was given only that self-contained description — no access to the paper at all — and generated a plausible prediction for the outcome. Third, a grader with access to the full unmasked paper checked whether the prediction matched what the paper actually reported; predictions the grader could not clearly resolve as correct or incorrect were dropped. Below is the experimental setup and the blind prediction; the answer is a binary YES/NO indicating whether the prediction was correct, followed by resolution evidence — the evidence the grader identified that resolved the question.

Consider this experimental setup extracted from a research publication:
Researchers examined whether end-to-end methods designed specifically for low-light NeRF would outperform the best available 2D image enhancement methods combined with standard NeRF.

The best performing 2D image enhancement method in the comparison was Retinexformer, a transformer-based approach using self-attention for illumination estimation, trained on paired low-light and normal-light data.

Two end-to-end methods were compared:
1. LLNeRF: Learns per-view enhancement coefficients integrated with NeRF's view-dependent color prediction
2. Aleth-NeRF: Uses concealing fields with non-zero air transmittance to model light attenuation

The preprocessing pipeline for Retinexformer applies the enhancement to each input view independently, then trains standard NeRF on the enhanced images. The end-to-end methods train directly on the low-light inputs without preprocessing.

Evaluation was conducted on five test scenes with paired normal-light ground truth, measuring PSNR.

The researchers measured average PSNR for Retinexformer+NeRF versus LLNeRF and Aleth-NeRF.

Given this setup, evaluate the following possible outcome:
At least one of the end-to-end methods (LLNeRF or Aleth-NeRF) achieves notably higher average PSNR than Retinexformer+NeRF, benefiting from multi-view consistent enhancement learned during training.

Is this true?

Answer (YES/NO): YES